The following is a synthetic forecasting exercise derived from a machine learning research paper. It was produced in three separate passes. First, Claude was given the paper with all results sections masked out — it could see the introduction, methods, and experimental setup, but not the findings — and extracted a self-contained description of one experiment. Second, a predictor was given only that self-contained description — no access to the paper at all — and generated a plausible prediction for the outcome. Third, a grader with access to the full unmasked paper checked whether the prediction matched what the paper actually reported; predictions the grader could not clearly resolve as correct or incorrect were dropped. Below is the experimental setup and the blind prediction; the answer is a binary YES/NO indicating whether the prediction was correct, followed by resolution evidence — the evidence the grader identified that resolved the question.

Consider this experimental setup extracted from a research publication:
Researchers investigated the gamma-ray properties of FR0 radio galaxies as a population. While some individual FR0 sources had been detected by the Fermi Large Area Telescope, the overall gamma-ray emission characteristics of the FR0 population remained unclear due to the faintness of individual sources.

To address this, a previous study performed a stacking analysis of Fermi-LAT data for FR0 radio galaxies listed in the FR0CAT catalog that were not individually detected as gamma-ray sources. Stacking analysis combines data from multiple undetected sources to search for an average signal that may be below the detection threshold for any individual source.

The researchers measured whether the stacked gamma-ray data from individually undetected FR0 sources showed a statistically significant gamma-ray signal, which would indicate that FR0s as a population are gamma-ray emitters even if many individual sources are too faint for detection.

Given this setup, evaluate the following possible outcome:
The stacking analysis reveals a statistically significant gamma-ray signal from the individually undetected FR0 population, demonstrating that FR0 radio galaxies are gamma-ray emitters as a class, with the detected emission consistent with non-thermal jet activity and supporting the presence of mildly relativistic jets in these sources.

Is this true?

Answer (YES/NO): YES